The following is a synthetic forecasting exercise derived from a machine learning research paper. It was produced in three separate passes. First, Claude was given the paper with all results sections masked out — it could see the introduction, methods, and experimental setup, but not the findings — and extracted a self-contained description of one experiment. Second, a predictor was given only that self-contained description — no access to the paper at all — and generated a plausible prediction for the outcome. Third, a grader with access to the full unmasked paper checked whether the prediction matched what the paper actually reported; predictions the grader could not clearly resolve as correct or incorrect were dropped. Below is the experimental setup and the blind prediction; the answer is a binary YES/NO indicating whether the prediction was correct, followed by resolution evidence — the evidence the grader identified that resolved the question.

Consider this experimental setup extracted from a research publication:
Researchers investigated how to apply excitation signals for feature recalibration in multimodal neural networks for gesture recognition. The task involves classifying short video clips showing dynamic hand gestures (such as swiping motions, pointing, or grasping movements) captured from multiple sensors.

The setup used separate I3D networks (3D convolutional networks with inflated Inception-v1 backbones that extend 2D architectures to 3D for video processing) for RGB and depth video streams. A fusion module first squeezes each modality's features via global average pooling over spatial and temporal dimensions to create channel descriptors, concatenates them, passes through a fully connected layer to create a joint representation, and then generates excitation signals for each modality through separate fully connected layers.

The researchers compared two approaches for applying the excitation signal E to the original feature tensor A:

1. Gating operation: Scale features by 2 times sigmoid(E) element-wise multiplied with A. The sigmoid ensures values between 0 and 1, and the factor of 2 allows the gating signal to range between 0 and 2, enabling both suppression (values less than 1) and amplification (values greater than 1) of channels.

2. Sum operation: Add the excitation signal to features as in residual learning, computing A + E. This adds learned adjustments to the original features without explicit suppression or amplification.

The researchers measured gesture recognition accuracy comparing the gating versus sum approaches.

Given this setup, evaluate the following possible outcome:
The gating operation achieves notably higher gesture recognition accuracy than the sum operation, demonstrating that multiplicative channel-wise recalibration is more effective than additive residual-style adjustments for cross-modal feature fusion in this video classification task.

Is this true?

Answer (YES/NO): NO